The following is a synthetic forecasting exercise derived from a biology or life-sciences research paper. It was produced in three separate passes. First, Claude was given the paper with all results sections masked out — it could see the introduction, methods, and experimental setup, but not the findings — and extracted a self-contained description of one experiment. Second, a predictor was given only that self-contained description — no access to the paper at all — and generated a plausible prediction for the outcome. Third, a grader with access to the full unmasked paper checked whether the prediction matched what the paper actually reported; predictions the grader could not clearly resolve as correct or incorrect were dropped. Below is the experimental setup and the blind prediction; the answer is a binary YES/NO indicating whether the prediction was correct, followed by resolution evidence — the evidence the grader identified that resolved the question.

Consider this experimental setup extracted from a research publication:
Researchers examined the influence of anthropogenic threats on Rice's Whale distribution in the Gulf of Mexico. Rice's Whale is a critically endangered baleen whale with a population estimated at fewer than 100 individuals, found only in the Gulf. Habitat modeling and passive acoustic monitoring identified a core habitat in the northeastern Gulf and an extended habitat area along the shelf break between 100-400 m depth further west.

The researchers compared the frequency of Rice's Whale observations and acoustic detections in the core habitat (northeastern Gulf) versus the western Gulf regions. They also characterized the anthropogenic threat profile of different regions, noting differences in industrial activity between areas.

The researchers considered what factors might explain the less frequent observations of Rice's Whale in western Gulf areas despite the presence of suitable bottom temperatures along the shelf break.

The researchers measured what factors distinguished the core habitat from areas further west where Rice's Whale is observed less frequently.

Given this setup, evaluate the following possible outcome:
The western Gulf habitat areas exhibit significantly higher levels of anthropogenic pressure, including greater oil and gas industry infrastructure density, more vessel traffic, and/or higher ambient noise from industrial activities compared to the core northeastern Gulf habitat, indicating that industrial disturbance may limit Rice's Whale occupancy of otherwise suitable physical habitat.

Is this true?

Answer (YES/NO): YES